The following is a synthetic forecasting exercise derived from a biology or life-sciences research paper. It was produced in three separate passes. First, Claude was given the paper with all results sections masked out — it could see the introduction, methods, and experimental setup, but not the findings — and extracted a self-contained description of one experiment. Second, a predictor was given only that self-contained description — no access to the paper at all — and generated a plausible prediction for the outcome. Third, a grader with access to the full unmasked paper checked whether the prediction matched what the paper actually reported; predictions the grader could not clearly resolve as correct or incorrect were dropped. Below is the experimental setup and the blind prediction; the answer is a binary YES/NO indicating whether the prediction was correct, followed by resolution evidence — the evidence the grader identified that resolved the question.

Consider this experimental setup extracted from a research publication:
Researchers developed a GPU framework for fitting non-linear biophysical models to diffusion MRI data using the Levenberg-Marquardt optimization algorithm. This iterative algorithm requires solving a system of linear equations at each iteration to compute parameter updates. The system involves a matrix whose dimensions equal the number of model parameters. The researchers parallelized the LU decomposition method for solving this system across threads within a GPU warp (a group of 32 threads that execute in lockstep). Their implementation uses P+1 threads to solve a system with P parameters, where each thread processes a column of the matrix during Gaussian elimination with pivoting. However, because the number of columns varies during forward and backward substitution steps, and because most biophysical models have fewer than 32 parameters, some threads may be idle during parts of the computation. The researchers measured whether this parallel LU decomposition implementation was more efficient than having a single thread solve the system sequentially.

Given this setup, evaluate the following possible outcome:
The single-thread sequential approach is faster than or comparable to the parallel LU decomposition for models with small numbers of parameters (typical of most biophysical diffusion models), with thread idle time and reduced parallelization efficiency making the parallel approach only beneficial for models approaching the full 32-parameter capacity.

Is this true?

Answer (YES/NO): NO